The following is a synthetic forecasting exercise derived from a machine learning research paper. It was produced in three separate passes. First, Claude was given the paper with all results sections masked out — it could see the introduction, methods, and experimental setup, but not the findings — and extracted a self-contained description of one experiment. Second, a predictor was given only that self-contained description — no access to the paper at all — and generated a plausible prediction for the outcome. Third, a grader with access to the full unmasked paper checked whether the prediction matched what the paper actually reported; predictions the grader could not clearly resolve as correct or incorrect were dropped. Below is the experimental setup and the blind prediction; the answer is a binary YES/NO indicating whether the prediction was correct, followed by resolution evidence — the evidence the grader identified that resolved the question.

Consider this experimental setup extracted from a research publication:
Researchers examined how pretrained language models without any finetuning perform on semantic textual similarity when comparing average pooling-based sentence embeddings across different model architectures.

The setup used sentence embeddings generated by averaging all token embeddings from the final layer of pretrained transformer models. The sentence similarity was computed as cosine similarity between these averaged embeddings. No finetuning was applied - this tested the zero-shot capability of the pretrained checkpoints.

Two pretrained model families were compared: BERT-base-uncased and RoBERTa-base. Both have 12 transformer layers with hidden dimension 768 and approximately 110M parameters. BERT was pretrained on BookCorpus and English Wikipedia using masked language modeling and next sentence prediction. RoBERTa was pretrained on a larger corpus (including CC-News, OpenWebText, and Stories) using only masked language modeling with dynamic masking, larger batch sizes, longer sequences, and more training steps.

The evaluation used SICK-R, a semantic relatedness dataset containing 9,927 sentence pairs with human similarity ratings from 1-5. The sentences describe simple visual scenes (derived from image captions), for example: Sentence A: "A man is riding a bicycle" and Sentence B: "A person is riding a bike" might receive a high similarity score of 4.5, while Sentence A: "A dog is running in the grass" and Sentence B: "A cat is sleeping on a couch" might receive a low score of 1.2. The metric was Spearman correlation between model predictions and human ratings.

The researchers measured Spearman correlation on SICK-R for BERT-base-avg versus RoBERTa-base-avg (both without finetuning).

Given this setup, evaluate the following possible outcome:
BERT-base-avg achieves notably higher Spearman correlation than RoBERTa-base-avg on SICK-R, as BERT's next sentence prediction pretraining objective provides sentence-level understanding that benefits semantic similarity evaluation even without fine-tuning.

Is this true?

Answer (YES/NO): NO